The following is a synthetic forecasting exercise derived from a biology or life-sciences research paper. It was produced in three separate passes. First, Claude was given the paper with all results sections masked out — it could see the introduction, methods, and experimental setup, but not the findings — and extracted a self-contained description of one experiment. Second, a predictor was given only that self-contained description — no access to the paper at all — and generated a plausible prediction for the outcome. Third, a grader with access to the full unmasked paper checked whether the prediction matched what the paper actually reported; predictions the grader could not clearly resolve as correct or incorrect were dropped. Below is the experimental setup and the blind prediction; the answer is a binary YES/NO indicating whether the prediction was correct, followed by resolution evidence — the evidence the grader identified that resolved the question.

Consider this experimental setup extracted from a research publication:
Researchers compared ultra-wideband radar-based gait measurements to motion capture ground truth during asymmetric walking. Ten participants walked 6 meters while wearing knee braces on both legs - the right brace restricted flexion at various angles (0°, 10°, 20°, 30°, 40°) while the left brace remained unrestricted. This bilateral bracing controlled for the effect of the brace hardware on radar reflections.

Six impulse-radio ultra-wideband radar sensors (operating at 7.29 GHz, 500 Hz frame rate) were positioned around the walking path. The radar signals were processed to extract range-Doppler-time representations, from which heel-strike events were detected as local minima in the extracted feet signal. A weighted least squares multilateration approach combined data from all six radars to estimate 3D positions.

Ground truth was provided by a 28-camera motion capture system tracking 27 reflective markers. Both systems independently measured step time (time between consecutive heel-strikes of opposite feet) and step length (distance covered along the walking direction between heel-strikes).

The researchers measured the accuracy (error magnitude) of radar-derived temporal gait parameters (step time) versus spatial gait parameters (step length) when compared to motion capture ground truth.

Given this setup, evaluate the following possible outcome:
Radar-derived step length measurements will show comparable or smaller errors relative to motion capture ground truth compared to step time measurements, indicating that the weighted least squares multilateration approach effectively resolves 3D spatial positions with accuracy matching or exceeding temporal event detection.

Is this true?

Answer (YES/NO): NO